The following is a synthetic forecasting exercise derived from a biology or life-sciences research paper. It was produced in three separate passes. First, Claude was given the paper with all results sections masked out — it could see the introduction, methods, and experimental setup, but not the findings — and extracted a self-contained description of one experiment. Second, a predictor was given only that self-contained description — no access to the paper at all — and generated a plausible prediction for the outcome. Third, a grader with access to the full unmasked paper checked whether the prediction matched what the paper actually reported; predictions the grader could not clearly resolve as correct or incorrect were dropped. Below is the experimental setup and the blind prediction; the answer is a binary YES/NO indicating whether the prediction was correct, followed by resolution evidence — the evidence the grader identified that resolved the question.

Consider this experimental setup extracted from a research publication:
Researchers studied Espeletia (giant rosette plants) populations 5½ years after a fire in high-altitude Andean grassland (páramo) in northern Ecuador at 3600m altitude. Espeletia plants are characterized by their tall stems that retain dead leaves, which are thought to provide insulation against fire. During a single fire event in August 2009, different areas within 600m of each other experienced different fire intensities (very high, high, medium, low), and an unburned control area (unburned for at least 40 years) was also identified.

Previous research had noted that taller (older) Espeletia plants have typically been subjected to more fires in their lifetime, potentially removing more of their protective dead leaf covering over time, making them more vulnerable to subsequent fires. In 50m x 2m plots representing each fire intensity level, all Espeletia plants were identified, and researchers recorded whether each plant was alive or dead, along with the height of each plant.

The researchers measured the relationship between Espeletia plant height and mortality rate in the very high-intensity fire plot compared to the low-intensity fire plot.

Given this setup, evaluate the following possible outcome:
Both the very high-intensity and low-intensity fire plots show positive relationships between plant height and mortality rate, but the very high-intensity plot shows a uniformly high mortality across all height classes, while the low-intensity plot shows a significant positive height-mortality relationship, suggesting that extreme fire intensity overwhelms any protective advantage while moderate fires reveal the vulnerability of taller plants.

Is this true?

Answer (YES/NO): NO